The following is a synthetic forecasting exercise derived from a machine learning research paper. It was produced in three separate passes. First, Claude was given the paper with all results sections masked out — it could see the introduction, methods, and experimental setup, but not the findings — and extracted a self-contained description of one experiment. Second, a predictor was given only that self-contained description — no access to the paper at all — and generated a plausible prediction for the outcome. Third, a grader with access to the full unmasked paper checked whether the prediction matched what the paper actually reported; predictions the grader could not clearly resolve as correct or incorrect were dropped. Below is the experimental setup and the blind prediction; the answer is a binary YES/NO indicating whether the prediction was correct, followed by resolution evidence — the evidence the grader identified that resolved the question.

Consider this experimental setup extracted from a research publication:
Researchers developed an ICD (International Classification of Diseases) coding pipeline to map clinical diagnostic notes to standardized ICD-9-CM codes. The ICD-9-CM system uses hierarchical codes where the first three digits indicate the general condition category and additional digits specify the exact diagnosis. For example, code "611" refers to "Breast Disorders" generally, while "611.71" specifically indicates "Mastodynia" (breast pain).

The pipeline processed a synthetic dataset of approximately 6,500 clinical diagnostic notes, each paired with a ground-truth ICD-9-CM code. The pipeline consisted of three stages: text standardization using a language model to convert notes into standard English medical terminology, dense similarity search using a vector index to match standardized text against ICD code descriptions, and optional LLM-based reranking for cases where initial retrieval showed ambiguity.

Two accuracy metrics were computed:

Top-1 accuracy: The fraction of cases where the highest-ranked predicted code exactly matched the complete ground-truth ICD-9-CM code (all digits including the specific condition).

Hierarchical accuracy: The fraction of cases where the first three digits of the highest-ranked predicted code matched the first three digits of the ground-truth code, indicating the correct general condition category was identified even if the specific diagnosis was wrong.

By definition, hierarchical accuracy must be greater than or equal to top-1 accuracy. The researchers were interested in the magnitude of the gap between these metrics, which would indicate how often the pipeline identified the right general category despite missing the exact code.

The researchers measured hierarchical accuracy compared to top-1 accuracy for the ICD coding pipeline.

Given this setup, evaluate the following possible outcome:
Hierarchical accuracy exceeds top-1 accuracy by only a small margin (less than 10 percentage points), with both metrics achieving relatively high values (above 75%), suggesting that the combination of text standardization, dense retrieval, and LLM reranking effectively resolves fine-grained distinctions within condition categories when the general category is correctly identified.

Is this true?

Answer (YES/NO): NO